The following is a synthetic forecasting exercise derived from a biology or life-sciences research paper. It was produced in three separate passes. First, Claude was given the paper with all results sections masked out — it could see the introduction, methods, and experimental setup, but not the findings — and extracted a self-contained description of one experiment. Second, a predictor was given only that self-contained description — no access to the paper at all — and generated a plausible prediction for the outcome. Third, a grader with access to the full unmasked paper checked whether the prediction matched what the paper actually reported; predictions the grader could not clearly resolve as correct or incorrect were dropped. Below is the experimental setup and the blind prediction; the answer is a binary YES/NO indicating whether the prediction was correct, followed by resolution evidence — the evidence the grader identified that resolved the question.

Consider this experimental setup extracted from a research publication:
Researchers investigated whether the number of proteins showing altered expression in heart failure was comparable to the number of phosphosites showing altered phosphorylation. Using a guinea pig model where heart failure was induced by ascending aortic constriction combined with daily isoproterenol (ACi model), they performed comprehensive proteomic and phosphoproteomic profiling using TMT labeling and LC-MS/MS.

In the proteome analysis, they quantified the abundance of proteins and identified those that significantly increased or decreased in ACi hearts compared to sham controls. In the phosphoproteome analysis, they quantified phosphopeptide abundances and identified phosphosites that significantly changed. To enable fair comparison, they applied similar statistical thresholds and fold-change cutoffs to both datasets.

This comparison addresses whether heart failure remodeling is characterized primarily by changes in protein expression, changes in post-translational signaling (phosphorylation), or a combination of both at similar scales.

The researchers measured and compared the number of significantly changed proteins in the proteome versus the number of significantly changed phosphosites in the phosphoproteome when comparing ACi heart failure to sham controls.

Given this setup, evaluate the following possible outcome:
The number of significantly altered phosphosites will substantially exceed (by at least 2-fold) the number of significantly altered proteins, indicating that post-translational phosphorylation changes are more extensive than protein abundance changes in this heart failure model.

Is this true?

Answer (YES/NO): NO